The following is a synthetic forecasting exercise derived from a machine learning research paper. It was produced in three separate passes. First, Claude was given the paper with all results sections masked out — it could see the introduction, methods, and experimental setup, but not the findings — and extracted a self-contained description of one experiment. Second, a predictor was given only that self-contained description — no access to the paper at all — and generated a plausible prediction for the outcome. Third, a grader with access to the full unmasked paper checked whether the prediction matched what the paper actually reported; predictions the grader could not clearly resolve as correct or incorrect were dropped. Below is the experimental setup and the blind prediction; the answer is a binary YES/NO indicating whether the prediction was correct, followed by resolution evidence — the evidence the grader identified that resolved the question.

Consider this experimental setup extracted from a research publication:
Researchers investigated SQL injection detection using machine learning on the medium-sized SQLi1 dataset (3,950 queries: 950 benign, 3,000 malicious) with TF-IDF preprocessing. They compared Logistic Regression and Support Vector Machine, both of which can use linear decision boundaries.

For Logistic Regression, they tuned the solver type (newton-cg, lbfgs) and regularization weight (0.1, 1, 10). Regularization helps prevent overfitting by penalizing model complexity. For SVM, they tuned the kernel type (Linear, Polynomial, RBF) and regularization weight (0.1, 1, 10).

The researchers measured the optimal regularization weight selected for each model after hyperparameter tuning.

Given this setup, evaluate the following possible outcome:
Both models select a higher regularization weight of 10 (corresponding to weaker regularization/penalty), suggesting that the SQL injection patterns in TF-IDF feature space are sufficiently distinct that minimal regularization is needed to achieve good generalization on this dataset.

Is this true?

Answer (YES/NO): NO